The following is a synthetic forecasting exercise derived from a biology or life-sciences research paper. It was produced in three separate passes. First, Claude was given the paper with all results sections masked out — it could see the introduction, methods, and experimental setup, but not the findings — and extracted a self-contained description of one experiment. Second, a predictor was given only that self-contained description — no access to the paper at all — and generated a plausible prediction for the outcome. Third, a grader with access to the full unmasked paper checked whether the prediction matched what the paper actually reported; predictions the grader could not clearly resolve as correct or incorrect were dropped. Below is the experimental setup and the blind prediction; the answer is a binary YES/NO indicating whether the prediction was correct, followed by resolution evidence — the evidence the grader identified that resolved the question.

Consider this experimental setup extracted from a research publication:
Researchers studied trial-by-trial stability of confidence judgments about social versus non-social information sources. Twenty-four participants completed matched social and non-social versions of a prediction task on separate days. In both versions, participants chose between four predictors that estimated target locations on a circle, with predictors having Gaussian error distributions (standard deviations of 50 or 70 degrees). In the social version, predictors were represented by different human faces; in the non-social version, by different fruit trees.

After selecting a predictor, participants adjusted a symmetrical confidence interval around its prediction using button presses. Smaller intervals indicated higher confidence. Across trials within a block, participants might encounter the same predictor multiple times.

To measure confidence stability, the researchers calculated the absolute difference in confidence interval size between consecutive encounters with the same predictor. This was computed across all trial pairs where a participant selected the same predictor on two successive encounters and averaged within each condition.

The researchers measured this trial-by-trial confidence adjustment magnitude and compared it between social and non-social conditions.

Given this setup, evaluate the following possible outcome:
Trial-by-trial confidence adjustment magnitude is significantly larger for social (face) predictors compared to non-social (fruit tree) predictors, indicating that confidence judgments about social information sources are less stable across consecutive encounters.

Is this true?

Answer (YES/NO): NO